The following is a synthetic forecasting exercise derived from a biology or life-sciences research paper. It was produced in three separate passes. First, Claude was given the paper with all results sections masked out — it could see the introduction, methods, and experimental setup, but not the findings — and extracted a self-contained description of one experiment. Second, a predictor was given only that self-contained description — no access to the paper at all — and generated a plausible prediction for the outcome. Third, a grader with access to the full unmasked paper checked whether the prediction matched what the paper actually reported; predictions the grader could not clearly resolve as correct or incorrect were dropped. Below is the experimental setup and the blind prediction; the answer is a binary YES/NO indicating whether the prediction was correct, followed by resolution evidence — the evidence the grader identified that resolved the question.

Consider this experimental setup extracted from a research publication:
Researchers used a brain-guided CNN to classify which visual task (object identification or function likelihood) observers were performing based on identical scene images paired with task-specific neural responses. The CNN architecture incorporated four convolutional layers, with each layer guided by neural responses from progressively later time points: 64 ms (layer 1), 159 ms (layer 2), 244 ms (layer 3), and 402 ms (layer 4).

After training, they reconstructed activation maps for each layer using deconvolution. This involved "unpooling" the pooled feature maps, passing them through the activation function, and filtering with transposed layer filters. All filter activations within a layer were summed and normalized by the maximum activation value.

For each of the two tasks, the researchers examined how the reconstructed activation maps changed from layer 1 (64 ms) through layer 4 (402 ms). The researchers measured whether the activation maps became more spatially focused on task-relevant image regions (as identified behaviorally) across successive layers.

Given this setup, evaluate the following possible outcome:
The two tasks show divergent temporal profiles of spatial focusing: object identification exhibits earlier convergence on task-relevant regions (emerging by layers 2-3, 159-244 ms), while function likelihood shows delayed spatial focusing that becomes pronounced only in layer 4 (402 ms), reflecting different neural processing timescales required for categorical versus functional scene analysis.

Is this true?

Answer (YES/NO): NO